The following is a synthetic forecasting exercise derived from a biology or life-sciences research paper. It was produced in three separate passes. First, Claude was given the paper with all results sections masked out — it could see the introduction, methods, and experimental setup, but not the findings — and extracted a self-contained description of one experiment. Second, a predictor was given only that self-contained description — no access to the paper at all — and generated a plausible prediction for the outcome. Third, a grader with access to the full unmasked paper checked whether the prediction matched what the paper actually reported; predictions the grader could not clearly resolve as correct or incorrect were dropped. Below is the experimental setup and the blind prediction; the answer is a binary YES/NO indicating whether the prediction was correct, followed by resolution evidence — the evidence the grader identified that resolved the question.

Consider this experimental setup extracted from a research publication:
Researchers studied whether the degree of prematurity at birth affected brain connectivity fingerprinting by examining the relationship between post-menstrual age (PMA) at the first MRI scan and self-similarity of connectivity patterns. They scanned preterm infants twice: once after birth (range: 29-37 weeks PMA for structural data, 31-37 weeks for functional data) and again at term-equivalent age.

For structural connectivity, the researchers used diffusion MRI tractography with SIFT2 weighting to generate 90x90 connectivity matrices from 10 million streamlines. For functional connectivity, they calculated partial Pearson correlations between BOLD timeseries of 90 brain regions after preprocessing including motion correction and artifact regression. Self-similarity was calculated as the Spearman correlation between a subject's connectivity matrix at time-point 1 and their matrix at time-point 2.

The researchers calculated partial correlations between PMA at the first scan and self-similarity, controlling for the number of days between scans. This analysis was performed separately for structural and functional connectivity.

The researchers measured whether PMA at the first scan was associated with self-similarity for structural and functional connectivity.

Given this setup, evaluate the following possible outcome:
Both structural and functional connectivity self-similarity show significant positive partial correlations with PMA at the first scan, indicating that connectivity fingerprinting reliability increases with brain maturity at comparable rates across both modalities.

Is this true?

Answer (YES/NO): NO